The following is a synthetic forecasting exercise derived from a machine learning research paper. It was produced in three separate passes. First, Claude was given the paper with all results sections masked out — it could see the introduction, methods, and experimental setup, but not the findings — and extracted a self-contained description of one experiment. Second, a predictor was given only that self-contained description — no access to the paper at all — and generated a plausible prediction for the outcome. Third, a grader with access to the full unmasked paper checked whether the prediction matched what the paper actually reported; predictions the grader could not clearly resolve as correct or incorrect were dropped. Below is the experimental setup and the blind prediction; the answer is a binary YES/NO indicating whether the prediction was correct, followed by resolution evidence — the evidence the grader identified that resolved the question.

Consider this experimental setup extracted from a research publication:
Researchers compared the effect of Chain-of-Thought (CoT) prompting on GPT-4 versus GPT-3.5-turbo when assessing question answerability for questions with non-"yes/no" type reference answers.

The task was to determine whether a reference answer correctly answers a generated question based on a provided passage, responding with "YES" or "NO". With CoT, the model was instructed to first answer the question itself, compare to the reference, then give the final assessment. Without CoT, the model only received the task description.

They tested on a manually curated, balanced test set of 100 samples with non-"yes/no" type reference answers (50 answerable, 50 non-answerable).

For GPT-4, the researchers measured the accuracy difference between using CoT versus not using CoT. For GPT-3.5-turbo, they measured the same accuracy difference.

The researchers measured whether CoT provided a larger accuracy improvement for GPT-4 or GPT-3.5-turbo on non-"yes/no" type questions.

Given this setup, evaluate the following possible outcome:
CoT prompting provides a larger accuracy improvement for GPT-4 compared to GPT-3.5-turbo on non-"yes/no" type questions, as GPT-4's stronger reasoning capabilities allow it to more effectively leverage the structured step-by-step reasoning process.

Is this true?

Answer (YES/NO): NO